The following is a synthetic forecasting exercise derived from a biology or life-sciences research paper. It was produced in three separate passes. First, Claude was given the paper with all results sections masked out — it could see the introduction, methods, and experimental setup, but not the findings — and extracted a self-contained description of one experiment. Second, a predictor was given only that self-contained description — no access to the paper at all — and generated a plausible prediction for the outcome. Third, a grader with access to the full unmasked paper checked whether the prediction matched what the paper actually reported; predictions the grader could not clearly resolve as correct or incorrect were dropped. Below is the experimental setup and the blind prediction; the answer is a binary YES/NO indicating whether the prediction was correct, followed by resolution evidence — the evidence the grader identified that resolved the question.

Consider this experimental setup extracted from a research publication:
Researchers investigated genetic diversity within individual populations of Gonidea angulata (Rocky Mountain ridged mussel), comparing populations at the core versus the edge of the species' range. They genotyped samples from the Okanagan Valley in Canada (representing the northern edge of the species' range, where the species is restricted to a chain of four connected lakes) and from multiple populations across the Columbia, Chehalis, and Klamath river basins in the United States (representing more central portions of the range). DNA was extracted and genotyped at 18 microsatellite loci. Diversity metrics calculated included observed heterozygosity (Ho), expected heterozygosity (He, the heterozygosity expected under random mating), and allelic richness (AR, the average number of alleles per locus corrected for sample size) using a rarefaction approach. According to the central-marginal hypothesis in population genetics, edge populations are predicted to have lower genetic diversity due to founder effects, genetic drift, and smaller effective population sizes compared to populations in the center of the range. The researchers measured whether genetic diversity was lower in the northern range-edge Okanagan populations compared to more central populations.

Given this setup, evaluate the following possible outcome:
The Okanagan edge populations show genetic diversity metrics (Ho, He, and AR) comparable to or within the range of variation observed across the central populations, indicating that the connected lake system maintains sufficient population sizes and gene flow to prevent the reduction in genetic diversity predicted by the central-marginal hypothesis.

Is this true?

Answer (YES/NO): YES